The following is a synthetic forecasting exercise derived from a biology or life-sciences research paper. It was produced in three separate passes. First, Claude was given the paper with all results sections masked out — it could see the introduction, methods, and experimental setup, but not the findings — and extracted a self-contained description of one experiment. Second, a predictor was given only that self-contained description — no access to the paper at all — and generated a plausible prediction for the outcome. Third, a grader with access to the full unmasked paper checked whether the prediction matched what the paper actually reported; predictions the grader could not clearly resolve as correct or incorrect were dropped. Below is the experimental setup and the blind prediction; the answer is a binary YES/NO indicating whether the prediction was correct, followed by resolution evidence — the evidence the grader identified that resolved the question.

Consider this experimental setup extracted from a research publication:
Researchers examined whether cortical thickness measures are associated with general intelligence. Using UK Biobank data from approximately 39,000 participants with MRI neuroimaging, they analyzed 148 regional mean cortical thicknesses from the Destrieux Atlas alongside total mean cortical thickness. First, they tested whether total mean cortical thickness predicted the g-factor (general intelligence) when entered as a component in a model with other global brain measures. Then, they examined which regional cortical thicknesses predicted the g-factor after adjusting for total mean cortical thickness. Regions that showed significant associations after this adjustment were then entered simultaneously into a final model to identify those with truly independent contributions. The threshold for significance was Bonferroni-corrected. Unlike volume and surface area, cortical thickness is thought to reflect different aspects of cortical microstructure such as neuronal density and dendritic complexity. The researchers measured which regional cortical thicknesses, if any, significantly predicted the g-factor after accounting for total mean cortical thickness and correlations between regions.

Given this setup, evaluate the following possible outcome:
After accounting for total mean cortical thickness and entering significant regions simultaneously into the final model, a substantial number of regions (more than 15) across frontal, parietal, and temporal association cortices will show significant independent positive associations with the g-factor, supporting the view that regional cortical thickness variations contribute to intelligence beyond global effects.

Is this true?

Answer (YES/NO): NO